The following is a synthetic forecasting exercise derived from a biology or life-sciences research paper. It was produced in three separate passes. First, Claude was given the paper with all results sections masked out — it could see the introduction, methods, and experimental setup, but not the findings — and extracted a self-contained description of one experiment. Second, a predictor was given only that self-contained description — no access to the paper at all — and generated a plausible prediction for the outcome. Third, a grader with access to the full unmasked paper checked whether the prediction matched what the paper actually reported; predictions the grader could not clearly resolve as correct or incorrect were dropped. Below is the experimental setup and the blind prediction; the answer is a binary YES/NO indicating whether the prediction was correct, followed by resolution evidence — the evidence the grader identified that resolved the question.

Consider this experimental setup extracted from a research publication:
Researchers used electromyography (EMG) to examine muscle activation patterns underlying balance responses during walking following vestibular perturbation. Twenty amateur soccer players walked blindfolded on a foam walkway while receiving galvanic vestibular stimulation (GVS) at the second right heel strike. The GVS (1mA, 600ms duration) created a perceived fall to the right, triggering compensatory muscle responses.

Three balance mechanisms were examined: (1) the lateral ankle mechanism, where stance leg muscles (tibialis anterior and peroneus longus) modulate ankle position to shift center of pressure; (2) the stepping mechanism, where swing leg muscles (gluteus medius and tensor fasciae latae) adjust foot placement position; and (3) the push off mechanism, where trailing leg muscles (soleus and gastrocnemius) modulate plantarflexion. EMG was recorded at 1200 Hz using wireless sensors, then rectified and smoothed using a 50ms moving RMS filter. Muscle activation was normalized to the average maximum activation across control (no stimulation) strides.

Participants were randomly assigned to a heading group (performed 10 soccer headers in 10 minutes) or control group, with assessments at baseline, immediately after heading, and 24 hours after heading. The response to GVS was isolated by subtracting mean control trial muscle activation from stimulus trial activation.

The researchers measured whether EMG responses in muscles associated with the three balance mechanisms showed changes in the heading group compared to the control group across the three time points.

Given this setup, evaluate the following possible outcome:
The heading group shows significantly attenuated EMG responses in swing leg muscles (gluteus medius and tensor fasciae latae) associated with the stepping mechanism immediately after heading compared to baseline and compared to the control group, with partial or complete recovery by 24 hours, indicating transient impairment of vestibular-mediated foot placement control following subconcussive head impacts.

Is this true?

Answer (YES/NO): NO